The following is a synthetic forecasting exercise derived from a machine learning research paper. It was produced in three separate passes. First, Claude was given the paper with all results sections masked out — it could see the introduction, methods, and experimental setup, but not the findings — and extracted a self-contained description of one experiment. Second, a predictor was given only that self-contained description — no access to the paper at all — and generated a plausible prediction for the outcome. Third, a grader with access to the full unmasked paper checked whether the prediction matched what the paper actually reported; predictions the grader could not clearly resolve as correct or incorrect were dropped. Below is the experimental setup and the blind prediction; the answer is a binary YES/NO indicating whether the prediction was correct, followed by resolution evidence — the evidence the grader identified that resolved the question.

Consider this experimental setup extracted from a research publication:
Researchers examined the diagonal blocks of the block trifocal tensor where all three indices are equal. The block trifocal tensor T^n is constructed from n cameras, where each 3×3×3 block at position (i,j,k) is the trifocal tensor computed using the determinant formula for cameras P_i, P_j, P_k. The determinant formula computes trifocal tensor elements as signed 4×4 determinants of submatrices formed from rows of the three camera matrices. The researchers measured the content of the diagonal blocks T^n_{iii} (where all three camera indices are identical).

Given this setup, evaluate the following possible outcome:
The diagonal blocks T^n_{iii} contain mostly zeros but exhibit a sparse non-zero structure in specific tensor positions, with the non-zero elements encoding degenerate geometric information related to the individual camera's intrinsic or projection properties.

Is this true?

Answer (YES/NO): NO